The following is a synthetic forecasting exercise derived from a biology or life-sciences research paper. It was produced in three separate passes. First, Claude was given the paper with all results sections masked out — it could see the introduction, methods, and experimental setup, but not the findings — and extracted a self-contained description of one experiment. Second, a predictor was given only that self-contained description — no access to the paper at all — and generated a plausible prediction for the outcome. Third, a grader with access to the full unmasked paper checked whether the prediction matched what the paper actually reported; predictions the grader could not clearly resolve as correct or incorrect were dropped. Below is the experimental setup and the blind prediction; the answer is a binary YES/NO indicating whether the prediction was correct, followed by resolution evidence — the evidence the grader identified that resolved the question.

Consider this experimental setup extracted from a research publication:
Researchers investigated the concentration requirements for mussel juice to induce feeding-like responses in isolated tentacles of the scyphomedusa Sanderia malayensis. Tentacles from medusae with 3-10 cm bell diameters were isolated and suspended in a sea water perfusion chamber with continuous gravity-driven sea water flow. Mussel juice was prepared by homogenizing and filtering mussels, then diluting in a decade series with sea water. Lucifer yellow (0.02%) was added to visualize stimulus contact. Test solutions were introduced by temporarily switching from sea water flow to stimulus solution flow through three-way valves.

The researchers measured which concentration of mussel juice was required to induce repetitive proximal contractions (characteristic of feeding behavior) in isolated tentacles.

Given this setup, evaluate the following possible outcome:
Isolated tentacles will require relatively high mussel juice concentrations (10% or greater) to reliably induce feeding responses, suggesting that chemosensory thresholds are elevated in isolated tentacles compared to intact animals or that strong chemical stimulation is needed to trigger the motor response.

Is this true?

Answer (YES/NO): YES